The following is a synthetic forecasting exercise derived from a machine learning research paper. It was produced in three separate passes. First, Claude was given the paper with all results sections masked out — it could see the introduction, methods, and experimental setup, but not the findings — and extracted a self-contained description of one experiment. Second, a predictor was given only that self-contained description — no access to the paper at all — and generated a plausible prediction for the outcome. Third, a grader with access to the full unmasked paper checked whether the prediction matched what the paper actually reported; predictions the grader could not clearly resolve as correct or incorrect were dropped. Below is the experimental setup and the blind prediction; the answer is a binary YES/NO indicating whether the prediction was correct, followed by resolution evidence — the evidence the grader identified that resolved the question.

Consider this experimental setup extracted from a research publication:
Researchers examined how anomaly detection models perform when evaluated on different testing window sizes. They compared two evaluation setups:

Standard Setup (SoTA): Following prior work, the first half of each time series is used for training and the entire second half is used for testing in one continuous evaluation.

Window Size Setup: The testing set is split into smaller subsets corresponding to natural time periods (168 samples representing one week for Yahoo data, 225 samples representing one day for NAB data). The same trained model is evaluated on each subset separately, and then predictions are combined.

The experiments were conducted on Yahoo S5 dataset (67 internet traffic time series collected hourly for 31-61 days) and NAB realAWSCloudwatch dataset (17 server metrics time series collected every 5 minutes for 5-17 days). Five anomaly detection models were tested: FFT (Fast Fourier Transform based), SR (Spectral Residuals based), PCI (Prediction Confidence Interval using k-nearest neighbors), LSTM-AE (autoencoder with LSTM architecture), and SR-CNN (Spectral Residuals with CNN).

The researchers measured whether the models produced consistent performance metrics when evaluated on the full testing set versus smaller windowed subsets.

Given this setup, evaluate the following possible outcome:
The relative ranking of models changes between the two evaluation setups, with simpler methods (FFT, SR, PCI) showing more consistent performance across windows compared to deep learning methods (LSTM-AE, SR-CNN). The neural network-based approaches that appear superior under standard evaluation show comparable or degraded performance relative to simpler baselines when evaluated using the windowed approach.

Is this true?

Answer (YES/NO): NO